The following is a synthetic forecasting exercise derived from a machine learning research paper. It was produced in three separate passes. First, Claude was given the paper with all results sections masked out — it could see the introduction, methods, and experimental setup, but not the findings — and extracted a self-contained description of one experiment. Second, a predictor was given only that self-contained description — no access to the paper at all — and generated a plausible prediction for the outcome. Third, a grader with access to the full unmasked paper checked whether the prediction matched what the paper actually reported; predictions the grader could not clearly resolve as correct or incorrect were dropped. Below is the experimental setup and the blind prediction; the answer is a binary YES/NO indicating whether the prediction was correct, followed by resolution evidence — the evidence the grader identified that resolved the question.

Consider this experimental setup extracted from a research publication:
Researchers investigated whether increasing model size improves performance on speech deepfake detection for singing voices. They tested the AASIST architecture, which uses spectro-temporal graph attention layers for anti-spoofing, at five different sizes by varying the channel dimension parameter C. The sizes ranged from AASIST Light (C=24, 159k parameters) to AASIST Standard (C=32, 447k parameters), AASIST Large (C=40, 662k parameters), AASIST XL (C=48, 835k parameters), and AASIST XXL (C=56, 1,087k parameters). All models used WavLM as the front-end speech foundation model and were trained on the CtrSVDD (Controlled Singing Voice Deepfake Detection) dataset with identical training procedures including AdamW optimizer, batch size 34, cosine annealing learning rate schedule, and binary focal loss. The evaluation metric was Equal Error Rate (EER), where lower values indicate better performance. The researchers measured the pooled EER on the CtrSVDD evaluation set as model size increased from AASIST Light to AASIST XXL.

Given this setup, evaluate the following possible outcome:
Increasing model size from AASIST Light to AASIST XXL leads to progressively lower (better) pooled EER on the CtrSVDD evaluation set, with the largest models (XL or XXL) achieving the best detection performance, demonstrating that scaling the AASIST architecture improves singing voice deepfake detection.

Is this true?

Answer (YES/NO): NO